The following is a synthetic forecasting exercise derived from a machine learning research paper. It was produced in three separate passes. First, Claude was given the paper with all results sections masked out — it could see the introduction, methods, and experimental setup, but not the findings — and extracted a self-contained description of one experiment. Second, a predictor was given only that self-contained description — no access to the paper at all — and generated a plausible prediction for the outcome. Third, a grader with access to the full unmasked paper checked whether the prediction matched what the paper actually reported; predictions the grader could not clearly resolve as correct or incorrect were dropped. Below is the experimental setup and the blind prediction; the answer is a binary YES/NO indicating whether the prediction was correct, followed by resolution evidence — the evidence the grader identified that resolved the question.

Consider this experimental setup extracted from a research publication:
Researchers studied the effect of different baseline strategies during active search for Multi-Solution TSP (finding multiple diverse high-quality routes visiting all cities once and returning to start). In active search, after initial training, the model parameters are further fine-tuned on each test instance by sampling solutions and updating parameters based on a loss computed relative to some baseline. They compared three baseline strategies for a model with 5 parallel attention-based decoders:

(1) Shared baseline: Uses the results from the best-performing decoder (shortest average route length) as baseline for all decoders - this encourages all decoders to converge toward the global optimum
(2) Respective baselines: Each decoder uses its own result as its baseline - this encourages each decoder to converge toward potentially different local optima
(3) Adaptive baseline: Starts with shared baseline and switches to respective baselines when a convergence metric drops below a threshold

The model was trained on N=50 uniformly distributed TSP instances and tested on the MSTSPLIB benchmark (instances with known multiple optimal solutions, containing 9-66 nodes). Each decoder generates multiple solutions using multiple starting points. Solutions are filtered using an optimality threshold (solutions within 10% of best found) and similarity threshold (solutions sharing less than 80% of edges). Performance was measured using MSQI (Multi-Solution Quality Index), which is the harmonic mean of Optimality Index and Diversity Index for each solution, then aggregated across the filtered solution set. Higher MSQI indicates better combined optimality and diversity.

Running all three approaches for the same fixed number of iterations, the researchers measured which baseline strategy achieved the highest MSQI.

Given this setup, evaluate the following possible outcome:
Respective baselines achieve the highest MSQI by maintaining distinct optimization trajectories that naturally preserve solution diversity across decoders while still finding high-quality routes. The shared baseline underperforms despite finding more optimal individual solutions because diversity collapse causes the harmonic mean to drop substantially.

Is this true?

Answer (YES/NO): NO